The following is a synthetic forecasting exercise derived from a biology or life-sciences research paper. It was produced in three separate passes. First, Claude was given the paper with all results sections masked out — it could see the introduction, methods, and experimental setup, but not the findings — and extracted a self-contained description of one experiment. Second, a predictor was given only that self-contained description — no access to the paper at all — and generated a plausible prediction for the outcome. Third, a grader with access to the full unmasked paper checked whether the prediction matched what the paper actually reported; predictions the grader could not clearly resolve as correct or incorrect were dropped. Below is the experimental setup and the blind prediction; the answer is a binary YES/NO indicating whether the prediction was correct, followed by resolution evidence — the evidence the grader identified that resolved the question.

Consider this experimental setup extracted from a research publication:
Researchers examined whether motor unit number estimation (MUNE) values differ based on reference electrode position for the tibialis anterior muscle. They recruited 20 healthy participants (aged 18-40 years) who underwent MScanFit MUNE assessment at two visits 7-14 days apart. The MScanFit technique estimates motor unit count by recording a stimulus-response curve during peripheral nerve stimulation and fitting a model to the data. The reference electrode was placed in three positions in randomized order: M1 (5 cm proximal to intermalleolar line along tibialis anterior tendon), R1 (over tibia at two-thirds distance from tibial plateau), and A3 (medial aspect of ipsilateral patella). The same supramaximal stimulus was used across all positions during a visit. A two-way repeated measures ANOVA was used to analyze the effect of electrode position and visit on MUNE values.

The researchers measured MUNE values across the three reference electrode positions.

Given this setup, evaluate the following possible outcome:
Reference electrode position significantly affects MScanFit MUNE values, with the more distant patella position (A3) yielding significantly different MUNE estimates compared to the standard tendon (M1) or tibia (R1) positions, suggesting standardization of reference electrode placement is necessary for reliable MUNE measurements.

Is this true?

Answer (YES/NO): NO